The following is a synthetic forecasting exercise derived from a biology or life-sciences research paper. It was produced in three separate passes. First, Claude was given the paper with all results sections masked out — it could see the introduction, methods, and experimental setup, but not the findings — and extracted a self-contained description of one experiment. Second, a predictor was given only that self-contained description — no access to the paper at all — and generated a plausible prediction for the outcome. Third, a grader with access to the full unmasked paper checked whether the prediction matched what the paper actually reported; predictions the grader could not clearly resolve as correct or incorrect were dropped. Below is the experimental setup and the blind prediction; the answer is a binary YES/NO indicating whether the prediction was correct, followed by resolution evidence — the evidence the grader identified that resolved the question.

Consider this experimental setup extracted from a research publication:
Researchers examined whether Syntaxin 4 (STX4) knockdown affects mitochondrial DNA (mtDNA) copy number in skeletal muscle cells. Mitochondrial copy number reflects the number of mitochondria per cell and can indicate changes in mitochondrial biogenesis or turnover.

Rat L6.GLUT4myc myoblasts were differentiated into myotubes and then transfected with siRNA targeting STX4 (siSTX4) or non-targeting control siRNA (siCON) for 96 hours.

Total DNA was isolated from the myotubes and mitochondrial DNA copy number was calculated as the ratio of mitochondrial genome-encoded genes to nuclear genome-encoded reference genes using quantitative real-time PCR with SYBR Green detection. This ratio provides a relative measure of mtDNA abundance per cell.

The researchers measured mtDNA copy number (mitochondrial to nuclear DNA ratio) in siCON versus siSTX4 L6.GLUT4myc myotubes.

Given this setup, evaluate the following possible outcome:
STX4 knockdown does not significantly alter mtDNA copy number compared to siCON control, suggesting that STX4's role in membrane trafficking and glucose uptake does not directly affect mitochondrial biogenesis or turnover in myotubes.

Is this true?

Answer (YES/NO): NO